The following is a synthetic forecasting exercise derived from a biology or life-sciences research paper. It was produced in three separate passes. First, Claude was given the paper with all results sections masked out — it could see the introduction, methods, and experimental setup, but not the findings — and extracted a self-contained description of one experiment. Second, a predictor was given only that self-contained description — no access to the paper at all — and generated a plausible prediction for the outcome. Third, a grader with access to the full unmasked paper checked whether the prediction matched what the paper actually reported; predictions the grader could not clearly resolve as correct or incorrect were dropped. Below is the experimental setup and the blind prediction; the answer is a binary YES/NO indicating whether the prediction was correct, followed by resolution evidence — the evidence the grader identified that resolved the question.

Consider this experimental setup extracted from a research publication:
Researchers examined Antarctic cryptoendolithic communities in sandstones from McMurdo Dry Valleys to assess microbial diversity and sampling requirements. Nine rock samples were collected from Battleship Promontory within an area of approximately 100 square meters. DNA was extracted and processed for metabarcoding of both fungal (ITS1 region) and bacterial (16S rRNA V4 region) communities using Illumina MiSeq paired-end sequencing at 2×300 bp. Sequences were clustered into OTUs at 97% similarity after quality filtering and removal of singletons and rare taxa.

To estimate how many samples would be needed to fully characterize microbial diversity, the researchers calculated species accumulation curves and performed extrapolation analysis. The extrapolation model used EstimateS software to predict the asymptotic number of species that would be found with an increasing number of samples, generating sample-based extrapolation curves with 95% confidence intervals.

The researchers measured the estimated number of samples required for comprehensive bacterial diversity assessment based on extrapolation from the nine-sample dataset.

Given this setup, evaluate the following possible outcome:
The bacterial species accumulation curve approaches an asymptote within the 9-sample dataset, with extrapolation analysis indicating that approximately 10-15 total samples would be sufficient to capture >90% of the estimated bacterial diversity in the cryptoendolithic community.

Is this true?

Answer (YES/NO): NO